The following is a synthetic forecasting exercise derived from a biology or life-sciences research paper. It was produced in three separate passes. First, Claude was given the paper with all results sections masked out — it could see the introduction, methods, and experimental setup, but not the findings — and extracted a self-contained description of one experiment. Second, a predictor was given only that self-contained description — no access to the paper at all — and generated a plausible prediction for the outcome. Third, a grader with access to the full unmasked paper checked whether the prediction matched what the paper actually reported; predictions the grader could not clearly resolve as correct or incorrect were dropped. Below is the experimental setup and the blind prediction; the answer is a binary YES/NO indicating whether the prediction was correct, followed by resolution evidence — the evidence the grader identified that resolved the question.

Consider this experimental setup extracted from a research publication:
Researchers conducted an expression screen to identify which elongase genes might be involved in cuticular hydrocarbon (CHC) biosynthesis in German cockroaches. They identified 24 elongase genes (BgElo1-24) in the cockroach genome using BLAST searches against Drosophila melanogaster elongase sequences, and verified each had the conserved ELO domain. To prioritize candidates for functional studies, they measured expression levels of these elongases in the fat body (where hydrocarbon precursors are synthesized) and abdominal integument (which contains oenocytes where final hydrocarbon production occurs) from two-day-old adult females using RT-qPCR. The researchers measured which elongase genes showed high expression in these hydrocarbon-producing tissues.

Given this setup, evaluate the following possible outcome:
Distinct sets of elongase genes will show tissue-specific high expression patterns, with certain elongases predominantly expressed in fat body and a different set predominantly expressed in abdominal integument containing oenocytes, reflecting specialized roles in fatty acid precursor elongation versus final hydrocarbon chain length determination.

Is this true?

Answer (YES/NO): NO